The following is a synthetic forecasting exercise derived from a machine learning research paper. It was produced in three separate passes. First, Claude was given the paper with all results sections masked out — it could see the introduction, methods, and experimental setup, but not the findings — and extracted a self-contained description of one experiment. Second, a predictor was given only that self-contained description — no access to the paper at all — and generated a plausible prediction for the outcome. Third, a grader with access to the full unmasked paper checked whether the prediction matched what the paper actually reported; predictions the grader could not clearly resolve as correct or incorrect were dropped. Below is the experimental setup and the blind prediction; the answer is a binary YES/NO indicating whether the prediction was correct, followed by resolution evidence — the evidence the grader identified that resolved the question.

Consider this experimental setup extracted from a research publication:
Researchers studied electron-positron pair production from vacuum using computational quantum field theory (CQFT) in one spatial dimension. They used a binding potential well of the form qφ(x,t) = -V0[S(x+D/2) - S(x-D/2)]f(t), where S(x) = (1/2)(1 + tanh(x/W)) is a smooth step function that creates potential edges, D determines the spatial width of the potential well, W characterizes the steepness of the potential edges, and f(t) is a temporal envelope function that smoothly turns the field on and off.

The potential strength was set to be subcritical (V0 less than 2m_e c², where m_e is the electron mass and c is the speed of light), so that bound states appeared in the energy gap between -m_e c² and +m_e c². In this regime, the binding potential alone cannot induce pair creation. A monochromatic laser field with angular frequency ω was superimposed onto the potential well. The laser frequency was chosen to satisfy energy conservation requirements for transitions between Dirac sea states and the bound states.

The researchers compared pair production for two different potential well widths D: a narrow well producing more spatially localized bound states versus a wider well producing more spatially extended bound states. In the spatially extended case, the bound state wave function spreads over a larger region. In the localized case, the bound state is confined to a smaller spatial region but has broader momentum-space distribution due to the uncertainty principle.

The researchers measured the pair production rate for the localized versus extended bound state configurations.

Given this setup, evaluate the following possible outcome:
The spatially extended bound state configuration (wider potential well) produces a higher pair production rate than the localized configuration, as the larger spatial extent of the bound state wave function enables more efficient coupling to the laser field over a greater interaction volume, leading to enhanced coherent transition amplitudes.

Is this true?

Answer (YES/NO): NO